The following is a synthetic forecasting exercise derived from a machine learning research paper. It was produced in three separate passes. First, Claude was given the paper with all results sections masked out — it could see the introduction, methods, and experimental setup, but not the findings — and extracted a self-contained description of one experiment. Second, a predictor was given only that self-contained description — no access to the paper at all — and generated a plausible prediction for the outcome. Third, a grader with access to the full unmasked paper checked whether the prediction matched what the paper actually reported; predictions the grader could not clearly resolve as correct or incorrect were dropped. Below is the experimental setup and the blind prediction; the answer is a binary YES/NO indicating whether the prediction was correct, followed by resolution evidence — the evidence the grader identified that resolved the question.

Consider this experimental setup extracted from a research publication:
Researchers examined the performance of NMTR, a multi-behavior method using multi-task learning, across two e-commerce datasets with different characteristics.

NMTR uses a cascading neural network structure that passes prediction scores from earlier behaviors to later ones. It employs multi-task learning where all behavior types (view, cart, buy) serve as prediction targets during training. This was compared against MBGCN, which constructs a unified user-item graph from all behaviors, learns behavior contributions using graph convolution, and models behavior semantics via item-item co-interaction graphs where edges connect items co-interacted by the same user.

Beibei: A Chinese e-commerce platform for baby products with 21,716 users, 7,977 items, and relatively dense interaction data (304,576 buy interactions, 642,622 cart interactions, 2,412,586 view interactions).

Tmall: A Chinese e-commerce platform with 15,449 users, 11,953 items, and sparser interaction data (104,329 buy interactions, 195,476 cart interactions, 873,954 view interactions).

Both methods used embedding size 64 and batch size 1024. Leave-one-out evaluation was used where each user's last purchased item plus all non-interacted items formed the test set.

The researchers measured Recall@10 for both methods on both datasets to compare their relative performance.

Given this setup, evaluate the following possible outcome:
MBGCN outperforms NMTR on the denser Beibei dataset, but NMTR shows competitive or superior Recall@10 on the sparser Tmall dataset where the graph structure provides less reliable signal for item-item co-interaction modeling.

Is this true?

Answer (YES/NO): NO